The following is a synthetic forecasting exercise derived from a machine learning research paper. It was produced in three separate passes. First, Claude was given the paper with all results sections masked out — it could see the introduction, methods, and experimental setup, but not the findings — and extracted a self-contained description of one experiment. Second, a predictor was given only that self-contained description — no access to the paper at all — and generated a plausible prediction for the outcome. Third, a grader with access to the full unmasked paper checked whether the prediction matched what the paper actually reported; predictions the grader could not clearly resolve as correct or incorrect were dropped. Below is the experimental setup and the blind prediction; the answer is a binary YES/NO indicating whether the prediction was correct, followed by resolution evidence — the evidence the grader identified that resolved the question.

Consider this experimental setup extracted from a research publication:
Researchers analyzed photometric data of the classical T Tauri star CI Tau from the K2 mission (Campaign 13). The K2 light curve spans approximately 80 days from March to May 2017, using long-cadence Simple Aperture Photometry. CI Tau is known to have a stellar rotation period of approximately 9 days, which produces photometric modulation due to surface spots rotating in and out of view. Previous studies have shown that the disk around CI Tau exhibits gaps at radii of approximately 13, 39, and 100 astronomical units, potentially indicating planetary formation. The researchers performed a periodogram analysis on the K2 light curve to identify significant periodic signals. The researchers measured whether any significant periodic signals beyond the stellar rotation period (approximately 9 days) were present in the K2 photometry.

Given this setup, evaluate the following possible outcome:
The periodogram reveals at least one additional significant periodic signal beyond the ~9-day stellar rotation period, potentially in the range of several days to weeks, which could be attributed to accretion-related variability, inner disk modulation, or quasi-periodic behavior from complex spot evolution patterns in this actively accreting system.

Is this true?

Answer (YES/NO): YES